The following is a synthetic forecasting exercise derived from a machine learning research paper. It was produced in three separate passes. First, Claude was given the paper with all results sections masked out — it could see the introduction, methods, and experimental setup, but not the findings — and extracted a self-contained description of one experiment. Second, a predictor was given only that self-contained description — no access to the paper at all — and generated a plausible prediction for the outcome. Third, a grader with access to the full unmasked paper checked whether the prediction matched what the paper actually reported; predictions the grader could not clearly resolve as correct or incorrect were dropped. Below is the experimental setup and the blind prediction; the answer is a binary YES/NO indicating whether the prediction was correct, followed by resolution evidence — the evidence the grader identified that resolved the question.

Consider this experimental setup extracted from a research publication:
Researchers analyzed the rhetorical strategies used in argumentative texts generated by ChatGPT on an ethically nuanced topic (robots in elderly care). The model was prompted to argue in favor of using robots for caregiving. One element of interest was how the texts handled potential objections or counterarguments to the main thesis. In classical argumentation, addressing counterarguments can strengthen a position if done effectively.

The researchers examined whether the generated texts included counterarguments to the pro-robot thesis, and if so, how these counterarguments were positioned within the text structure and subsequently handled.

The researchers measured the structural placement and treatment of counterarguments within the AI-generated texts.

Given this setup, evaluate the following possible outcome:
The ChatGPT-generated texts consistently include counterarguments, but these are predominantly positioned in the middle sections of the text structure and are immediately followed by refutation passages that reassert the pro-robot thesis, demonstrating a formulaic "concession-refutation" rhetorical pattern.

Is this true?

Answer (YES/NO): YES